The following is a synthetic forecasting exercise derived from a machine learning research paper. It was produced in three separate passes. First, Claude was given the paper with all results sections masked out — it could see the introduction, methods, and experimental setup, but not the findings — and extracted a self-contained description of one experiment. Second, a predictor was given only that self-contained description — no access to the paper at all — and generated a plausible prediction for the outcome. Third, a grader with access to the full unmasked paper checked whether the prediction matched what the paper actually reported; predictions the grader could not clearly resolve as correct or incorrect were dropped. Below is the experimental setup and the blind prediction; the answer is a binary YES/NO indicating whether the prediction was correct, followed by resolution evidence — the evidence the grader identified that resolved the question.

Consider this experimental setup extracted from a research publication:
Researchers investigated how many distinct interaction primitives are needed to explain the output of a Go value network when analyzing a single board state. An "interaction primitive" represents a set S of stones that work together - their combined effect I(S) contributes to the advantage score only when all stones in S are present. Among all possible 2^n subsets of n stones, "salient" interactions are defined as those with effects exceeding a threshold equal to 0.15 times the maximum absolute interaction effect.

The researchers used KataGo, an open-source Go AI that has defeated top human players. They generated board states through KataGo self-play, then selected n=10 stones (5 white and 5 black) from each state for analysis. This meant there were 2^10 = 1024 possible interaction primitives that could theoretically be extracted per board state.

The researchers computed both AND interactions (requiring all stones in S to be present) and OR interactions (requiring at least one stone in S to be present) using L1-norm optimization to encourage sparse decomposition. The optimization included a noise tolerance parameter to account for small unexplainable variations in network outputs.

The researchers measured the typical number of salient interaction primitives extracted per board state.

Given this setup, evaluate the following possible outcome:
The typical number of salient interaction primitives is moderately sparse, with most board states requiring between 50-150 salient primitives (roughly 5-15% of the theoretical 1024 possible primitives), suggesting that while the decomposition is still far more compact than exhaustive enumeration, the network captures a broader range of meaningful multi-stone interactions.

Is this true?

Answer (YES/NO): NO